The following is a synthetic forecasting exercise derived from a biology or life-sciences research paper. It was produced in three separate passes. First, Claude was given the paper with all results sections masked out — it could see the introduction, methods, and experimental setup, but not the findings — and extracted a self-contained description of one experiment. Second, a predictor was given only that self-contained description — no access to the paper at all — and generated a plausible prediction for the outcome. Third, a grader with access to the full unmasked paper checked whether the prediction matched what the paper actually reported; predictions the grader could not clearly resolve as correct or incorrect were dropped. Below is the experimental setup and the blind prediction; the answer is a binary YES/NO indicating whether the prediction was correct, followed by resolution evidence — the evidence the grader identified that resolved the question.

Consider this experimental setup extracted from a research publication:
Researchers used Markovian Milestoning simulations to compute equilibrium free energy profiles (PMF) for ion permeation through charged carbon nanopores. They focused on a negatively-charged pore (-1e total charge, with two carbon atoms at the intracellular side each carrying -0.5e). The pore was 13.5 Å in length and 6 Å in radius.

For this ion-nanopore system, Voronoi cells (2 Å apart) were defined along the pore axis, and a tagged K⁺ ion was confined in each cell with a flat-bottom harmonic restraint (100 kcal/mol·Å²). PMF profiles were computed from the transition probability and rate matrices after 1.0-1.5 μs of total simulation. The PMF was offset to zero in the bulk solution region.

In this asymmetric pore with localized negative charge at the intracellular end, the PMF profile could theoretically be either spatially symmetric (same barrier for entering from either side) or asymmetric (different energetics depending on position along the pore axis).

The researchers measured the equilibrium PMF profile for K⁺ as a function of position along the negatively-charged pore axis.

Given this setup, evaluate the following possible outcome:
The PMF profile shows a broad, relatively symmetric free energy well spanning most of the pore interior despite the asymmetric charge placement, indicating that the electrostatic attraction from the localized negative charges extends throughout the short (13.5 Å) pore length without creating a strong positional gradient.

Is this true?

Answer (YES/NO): NO